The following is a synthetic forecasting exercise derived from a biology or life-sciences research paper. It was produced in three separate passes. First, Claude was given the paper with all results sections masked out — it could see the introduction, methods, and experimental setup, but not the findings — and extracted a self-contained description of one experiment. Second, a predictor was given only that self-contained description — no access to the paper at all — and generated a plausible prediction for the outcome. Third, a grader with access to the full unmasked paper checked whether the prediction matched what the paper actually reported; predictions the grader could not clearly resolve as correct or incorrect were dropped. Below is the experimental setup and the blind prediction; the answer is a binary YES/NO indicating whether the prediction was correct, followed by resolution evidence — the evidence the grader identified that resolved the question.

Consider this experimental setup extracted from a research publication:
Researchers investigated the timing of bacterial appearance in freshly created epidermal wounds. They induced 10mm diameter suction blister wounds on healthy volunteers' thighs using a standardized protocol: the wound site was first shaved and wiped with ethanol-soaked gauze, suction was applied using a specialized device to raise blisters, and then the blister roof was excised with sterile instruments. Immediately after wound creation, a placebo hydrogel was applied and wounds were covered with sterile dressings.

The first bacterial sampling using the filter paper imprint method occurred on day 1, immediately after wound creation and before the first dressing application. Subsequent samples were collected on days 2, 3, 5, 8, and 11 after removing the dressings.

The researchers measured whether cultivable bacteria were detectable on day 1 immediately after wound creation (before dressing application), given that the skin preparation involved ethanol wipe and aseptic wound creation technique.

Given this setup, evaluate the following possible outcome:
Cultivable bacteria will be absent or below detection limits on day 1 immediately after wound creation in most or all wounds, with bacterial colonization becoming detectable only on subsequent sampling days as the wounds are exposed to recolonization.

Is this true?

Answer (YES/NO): YES